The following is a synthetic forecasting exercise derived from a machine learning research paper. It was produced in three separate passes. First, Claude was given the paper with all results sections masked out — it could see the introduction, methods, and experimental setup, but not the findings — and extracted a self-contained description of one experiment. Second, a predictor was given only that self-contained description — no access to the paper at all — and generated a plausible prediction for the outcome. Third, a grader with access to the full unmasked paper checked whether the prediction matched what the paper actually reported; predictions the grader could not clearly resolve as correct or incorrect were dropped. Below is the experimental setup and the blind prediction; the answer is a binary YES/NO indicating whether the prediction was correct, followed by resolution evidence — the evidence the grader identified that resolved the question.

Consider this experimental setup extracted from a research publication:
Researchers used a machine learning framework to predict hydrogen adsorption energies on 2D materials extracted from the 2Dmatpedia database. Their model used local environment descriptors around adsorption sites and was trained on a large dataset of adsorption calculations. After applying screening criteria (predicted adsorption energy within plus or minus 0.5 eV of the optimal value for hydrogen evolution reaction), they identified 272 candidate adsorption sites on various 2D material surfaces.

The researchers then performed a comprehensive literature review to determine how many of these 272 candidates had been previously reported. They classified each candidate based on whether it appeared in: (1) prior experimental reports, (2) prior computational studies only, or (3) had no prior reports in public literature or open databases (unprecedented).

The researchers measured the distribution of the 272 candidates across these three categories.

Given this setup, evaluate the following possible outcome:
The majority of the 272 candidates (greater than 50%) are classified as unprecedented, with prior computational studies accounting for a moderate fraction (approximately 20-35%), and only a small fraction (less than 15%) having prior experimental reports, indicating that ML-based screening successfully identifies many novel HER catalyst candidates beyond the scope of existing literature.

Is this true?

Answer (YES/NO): YES